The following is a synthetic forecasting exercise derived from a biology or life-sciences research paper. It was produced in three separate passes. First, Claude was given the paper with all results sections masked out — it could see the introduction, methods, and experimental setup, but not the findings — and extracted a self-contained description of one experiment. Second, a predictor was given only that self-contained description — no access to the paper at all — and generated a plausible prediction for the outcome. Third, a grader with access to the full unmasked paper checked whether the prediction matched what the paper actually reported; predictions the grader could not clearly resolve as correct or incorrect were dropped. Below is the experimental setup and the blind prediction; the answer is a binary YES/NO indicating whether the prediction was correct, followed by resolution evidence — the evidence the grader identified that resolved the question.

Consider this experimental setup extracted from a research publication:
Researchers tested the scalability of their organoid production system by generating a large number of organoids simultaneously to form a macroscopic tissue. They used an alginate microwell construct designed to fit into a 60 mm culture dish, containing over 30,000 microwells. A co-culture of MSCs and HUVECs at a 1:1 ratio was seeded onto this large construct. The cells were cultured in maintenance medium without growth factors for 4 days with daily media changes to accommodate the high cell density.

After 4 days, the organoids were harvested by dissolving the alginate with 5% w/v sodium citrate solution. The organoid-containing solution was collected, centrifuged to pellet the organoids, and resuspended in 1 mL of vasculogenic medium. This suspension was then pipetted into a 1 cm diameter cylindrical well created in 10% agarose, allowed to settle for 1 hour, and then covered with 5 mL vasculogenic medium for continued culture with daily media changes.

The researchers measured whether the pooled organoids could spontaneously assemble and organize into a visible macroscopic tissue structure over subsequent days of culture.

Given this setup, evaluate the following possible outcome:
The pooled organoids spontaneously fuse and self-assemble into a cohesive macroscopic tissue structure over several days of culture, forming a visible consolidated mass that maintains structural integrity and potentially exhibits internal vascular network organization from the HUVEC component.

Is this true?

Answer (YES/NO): NO